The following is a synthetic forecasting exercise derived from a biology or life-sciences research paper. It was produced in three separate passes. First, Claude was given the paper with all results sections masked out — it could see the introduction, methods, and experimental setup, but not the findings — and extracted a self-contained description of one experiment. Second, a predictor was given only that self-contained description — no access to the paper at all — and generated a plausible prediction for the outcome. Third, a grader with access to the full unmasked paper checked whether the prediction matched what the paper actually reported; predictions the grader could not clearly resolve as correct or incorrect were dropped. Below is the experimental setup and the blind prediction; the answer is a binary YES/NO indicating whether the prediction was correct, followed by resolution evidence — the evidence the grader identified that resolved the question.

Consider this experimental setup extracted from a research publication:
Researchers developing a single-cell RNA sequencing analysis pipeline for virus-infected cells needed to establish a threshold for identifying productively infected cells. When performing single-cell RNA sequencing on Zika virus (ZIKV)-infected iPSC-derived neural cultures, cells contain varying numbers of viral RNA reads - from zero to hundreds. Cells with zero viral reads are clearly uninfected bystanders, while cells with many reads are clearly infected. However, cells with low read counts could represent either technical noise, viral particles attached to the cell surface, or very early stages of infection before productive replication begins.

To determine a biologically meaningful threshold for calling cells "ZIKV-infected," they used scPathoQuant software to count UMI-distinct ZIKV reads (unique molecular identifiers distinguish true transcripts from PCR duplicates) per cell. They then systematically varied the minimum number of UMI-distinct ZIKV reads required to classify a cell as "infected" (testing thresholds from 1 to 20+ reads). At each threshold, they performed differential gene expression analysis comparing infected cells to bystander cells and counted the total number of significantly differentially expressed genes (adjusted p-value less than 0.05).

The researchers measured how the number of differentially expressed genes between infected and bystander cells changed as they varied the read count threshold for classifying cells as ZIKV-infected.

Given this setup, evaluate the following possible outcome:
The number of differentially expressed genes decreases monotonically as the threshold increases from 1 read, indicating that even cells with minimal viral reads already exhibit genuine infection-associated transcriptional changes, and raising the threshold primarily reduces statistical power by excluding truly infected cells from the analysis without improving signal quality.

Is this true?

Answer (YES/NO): NO